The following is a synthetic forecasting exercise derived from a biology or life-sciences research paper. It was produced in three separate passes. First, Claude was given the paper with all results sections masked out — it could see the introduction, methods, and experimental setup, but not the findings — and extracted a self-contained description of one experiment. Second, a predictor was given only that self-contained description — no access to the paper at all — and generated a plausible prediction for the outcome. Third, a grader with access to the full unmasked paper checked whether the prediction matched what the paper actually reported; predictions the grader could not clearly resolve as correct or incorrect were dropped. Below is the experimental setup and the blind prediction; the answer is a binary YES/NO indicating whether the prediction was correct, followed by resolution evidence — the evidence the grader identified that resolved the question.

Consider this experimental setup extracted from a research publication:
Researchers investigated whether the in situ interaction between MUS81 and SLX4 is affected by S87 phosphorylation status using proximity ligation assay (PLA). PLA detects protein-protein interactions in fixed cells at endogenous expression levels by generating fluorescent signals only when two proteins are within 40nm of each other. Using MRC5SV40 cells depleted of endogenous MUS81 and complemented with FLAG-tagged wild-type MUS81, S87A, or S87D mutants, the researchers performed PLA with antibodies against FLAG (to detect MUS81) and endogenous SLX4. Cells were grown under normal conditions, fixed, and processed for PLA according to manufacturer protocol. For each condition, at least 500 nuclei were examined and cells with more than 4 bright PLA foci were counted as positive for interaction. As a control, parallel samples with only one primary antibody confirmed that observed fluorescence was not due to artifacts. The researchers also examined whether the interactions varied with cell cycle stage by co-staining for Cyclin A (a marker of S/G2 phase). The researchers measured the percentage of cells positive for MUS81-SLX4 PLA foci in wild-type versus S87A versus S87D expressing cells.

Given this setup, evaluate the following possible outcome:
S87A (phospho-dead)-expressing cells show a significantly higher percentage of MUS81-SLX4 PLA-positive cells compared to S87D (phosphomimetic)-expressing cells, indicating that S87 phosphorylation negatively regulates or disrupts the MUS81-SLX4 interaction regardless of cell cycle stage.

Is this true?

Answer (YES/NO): NO